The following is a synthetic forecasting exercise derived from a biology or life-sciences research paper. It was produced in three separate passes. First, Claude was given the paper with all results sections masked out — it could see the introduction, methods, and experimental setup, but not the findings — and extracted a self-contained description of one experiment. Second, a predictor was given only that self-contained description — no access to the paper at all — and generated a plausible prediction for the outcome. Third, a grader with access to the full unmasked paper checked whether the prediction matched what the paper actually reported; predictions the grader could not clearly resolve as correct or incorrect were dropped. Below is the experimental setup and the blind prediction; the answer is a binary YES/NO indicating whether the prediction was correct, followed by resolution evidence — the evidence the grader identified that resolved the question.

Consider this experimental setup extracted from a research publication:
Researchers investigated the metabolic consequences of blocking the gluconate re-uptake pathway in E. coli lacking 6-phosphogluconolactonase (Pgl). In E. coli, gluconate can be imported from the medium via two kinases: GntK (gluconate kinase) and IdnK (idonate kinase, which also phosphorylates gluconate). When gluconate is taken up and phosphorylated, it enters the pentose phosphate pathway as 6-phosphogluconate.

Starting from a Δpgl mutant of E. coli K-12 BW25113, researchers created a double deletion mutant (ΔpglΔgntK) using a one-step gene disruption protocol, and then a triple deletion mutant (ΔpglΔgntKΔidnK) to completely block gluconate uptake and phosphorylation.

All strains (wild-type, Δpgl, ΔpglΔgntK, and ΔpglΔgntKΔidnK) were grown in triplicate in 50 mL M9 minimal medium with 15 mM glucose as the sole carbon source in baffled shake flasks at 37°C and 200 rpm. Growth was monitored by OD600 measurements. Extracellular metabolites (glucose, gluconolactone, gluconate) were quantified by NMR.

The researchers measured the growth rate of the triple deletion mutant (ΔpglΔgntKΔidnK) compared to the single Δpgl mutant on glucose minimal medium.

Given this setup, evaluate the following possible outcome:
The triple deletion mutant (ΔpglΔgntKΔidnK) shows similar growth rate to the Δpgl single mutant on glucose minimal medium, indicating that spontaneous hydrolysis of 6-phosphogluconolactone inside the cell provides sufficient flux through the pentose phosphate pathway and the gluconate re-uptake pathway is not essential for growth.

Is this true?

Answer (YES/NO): NO